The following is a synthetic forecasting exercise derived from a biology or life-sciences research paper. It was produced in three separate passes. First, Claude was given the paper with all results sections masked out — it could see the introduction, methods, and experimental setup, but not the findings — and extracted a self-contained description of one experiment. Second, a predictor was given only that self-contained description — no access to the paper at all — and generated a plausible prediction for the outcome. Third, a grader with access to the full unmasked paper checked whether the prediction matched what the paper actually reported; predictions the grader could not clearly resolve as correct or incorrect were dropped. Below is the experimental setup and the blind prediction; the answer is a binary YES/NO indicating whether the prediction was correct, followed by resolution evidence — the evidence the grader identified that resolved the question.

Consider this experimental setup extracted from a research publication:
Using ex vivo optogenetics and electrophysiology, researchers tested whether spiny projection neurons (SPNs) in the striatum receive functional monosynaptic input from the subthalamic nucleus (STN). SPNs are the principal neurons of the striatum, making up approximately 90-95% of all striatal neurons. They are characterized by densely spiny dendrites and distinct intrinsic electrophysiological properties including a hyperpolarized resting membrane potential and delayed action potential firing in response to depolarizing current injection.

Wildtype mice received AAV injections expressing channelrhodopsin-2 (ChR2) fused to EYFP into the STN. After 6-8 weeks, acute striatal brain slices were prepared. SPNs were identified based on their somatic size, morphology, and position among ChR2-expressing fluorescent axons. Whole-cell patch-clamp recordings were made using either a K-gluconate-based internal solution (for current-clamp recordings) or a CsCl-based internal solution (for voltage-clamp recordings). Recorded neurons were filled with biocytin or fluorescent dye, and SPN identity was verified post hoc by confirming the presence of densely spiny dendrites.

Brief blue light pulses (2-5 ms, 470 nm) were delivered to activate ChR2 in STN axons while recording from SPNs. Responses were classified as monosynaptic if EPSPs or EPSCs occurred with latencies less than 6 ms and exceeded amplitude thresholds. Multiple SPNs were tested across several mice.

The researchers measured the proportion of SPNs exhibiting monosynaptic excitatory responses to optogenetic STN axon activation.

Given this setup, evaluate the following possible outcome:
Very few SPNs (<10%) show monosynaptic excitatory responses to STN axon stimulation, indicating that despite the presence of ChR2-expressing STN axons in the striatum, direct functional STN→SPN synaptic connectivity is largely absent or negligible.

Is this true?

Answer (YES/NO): YES